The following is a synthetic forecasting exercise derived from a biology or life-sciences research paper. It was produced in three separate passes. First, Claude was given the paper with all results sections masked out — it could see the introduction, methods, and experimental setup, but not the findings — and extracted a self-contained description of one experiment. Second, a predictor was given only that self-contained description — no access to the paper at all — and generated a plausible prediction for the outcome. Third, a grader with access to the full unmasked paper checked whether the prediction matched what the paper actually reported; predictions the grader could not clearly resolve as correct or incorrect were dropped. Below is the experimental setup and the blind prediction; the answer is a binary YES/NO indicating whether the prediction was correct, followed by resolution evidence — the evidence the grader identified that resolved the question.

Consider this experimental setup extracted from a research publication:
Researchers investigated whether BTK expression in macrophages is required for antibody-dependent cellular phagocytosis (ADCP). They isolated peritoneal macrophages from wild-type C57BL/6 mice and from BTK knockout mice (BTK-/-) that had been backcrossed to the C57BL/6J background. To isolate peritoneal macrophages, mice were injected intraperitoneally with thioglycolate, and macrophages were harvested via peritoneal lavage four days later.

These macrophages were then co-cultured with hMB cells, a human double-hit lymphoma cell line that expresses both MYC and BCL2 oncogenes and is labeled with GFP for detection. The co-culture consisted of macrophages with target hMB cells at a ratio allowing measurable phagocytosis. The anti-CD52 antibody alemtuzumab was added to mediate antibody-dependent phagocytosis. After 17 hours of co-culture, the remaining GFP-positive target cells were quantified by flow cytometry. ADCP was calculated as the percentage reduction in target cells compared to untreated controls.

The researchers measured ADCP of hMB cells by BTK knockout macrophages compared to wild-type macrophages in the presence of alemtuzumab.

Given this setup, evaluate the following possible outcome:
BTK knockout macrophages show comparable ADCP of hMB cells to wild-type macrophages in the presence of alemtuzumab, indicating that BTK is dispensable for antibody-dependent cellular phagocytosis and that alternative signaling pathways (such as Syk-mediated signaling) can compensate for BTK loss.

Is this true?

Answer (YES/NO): NO